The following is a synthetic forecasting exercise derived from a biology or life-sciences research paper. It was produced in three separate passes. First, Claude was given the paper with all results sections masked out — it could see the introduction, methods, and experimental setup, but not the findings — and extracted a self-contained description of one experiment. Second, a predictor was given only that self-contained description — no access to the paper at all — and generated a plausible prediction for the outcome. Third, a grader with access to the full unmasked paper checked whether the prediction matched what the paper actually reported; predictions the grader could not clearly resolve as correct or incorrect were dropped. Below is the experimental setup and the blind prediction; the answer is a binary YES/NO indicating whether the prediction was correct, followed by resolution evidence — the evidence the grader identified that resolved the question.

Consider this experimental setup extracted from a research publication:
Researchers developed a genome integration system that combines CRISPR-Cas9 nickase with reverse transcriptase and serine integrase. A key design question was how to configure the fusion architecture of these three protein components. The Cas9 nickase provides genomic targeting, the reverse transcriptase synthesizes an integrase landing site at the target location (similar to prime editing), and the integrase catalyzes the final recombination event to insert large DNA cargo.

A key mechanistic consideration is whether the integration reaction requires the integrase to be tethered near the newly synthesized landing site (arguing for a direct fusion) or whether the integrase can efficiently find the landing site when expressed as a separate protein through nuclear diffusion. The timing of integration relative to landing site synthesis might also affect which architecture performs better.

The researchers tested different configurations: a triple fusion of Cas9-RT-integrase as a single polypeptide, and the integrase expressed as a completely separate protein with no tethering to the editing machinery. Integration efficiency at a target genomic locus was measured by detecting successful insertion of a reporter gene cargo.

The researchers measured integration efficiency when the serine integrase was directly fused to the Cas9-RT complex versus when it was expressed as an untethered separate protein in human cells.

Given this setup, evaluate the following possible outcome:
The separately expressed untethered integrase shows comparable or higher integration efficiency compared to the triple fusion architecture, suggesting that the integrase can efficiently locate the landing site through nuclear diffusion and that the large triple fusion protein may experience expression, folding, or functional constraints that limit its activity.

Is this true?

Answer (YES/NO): NO